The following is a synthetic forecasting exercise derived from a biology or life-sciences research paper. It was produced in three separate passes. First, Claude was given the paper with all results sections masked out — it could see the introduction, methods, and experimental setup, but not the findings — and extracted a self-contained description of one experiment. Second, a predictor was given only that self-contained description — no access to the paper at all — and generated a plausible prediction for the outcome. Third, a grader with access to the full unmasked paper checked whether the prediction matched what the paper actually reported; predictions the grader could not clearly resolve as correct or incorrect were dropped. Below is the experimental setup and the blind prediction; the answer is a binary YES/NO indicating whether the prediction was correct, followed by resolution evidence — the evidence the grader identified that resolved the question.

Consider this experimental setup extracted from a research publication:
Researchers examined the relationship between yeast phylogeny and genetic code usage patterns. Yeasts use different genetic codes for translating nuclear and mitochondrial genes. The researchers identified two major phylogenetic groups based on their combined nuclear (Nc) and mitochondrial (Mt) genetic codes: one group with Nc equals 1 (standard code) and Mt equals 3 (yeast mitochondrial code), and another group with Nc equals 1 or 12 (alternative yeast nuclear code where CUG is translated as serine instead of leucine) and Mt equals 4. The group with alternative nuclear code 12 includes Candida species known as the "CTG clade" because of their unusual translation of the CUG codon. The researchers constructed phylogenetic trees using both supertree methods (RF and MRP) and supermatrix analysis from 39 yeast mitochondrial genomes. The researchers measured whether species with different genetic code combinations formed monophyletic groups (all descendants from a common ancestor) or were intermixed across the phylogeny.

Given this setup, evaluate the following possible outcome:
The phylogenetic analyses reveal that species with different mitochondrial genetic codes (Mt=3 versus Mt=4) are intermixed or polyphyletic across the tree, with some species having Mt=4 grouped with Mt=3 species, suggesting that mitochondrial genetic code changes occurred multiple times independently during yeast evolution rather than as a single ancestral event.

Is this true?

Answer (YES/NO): NO